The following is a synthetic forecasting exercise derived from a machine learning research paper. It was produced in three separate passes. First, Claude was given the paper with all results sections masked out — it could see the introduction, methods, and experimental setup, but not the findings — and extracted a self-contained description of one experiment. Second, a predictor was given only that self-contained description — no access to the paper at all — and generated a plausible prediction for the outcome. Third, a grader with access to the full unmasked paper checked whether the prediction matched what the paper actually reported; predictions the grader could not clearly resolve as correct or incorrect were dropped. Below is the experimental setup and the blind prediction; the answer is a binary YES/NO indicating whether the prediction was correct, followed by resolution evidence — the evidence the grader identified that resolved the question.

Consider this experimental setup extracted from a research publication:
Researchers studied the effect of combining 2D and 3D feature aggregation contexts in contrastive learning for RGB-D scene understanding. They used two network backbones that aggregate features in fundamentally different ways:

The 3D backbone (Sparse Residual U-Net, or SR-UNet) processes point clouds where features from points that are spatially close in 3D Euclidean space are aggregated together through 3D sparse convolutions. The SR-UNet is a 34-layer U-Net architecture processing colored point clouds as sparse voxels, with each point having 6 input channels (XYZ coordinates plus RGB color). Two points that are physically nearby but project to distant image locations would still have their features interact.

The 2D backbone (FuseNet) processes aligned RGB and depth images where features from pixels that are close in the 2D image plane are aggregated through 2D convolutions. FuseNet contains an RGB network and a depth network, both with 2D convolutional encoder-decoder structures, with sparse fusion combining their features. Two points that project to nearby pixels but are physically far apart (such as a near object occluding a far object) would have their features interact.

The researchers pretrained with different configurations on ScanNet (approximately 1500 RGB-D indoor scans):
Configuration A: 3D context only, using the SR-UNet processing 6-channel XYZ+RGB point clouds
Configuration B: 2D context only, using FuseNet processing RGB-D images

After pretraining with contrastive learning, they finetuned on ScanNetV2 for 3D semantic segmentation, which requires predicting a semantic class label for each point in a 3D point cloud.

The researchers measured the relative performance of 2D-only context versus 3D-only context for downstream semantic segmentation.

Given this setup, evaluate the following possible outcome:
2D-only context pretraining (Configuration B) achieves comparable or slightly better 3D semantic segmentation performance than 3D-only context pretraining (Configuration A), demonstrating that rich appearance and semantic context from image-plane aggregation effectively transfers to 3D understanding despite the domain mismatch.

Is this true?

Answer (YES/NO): NO